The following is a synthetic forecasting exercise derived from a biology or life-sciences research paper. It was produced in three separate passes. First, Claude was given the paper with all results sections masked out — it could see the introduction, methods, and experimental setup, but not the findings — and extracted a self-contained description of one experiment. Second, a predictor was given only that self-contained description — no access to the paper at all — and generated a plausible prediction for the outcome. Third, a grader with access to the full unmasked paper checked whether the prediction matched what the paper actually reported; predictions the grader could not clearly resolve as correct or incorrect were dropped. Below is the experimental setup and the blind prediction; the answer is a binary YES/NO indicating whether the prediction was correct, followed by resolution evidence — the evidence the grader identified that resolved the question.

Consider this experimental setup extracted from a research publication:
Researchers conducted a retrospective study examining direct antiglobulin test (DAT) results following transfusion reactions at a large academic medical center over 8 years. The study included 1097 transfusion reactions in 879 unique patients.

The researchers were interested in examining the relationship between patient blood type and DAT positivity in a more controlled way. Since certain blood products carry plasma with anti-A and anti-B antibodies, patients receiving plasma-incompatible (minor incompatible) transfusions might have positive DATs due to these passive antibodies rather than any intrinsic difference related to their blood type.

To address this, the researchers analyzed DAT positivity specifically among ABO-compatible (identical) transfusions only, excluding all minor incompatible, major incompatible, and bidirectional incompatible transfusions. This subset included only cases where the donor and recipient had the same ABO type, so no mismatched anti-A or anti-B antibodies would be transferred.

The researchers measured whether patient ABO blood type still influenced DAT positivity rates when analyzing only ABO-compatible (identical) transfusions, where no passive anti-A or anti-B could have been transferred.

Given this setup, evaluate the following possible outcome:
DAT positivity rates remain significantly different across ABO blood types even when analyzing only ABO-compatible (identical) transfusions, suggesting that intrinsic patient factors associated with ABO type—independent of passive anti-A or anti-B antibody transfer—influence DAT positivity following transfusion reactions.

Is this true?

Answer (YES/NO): YES